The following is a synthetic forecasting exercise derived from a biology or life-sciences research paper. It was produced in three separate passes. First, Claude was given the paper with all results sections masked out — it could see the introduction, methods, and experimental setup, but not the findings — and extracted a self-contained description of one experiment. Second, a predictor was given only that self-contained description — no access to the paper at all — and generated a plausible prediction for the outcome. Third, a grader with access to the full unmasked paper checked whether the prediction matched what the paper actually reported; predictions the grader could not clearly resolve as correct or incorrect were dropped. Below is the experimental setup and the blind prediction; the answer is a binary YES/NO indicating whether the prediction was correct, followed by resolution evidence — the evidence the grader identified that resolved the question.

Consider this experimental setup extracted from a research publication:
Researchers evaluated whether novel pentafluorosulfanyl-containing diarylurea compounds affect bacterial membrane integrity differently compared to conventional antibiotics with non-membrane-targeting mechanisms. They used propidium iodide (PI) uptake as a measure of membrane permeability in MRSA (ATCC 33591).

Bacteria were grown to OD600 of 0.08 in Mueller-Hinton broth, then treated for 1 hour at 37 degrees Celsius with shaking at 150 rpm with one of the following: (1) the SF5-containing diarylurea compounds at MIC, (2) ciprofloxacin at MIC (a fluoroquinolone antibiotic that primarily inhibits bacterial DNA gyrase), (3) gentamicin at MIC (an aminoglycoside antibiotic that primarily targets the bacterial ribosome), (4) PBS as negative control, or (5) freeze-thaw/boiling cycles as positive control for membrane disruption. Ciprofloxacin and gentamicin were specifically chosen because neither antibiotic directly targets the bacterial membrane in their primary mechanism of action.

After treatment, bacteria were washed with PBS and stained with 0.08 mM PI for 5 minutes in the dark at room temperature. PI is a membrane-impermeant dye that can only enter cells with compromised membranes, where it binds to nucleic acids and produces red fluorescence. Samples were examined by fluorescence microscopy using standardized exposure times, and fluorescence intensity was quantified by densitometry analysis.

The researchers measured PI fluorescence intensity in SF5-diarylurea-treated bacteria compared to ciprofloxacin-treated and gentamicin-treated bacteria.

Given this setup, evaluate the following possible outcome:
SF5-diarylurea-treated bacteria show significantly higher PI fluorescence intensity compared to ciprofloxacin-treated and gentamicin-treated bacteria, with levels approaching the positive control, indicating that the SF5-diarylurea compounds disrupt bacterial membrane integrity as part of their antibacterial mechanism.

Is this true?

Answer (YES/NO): YES